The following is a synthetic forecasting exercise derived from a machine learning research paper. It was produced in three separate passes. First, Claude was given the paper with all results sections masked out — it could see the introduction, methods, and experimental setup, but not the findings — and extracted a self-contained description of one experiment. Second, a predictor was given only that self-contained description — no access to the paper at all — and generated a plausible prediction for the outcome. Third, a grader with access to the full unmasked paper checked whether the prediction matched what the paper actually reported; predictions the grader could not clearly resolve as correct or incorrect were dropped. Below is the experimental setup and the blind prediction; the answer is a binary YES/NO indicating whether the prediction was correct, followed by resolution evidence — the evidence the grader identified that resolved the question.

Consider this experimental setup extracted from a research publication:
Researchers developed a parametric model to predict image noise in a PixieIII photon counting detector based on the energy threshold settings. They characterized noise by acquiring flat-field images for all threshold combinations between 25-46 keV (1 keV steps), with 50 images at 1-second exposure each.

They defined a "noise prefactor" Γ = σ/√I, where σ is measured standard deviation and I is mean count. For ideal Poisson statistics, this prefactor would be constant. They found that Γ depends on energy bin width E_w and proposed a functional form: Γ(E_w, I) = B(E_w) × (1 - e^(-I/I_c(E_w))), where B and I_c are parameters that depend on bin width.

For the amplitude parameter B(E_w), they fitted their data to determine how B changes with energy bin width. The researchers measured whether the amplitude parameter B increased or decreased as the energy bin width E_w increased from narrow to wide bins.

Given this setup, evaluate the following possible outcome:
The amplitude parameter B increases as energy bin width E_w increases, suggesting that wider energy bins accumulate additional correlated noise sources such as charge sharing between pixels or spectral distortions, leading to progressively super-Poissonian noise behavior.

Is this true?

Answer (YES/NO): NO